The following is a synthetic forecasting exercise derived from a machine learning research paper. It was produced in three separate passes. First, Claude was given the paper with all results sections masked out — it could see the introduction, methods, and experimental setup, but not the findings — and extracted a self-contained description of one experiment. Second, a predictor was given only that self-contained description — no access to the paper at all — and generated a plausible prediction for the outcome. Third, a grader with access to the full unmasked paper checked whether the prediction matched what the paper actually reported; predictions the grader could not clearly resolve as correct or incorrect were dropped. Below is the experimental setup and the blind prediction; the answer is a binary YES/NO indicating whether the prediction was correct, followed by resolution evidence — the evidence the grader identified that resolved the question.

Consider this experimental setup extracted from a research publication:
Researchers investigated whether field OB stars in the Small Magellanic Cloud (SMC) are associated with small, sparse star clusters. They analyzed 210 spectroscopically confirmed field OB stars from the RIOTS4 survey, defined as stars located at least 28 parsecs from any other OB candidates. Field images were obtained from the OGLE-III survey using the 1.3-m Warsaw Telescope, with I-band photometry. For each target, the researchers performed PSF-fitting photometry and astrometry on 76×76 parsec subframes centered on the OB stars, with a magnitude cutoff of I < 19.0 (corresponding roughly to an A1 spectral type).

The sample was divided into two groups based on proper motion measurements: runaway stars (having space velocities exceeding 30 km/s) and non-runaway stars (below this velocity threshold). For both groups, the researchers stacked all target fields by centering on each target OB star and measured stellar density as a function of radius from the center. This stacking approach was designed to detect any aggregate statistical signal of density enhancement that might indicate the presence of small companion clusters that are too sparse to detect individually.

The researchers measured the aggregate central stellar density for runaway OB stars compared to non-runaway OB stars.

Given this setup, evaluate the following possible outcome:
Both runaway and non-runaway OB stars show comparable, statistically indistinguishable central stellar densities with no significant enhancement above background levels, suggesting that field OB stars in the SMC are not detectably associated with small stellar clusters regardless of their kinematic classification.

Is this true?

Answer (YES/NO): NO